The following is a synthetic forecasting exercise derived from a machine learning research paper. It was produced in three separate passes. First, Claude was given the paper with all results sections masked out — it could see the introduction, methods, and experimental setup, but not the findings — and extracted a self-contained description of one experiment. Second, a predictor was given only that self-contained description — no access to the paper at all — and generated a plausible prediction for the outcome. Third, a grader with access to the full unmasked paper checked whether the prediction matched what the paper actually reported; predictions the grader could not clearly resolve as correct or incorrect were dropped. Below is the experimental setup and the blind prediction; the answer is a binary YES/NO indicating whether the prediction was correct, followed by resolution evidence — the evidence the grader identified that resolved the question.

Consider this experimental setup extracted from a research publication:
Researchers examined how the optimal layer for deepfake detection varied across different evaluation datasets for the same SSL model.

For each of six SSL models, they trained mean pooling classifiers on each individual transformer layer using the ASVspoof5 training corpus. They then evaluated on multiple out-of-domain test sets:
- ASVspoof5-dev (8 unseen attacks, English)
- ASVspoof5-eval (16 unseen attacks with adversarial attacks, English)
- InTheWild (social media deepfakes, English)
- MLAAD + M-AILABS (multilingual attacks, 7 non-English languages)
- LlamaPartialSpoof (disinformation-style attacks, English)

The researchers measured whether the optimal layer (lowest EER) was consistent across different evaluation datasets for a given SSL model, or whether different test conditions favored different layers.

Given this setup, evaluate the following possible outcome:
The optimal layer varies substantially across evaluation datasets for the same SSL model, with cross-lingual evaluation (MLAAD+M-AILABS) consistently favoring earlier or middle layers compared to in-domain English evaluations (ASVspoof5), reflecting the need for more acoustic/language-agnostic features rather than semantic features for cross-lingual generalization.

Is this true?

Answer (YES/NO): NO